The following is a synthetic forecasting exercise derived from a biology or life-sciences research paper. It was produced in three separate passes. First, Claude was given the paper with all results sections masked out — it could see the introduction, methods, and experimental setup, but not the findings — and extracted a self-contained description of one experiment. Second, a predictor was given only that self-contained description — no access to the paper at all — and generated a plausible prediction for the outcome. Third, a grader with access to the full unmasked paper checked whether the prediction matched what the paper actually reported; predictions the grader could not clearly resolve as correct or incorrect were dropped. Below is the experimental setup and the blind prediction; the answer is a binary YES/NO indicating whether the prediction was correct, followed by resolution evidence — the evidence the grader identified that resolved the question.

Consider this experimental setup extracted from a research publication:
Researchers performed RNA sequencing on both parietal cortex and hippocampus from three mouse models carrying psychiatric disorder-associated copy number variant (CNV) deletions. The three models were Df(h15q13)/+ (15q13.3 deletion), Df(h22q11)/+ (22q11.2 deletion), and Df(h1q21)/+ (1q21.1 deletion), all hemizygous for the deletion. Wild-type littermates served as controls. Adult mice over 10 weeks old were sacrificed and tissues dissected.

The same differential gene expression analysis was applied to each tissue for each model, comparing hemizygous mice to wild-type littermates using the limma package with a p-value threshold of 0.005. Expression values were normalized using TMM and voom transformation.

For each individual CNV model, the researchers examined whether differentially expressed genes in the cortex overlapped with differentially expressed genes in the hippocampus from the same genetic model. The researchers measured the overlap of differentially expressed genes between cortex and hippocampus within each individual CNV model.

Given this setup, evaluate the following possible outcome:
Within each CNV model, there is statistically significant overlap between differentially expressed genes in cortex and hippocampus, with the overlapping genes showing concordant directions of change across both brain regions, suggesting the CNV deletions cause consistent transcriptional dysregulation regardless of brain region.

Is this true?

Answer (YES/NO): NO